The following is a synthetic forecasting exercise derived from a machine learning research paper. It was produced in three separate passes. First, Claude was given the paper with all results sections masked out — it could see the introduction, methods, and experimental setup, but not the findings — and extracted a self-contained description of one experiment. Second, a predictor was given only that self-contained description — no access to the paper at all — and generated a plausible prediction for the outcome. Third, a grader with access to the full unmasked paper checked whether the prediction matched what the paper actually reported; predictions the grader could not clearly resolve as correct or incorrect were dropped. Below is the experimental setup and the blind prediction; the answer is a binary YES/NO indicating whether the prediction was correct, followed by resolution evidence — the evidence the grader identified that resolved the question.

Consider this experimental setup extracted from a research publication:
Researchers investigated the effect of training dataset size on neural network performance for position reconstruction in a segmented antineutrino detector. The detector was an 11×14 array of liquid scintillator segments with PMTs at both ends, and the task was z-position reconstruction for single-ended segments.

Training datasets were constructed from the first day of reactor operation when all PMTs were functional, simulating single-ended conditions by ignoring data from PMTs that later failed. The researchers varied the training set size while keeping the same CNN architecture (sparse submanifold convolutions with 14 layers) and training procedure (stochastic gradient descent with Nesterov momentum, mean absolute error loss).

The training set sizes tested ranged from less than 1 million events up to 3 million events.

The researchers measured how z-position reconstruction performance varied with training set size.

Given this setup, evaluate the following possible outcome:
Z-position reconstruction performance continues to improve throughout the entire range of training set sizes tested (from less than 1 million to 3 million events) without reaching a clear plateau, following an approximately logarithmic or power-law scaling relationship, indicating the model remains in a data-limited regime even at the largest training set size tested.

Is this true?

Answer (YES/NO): NO